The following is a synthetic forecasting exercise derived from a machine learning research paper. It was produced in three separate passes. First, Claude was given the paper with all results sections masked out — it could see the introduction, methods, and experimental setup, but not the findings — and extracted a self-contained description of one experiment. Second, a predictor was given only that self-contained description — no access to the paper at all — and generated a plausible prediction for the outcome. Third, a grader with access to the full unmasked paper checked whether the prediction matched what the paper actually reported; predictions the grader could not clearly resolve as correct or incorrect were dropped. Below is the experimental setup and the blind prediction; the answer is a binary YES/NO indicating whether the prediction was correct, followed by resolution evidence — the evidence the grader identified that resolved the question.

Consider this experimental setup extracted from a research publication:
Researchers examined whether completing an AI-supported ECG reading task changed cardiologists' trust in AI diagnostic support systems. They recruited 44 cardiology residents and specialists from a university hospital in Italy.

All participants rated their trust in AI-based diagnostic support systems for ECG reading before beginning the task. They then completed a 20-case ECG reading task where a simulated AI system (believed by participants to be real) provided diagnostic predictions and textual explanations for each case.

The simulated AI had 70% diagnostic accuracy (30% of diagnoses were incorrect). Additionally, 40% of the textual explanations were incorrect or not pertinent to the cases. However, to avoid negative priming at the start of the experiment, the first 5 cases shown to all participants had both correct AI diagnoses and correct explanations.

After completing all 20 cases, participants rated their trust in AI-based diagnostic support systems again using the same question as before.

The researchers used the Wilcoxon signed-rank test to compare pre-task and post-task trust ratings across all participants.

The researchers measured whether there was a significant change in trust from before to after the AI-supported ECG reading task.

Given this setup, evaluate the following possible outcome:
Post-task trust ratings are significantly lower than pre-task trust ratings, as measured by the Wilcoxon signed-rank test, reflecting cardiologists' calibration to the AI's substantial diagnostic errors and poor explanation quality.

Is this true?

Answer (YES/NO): NO